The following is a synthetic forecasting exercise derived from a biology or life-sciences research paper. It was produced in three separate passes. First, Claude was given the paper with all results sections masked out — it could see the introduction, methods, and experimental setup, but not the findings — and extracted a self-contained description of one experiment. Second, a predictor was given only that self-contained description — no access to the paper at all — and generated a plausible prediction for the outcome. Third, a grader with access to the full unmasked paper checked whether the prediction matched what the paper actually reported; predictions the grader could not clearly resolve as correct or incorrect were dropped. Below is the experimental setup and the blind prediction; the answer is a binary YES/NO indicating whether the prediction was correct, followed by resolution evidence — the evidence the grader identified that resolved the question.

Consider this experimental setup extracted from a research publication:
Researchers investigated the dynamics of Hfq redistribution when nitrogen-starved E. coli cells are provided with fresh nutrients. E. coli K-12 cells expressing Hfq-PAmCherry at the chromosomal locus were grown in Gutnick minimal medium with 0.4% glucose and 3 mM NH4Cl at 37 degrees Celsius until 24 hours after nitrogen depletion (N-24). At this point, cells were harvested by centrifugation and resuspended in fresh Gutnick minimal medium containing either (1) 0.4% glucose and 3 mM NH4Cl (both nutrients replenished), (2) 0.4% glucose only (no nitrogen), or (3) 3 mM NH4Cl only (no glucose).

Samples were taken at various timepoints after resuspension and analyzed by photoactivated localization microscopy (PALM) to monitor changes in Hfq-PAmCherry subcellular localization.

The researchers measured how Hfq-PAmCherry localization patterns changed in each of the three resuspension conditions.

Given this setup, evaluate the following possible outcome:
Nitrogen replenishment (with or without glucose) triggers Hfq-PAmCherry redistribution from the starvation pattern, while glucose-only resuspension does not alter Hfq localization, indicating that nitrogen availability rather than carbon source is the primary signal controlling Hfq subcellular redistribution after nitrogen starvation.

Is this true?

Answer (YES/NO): YES